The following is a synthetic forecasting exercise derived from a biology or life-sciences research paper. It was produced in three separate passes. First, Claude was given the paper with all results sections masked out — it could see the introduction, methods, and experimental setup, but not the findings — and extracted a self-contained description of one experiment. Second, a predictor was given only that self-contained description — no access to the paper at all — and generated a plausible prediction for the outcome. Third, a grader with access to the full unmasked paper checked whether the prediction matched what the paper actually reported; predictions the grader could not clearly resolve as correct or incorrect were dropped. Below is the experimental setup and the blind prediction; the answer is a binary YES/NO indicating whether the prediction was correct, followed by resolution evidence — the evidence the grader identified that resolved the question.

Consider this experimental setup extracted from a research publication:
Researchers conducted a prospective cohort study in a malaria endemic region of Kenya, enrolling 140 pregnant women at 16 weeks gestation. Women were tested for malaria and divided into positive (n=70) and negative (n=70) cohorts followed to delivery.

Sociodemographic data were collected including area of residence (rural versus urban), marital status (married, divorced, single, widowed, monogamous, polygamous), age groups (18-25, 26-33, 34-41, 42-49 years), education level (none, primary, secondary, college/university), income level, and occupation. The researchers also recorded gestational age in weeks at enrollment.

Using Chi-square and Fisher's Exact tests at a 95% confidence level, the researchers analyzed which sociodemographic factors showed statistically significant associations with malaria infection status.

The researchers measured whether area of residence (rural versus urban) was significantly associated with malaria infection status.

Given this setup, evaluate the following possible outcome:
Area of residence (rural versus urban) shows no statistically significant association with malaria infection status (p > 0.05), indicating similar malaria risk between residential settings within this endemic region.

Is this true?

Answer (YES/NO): NO